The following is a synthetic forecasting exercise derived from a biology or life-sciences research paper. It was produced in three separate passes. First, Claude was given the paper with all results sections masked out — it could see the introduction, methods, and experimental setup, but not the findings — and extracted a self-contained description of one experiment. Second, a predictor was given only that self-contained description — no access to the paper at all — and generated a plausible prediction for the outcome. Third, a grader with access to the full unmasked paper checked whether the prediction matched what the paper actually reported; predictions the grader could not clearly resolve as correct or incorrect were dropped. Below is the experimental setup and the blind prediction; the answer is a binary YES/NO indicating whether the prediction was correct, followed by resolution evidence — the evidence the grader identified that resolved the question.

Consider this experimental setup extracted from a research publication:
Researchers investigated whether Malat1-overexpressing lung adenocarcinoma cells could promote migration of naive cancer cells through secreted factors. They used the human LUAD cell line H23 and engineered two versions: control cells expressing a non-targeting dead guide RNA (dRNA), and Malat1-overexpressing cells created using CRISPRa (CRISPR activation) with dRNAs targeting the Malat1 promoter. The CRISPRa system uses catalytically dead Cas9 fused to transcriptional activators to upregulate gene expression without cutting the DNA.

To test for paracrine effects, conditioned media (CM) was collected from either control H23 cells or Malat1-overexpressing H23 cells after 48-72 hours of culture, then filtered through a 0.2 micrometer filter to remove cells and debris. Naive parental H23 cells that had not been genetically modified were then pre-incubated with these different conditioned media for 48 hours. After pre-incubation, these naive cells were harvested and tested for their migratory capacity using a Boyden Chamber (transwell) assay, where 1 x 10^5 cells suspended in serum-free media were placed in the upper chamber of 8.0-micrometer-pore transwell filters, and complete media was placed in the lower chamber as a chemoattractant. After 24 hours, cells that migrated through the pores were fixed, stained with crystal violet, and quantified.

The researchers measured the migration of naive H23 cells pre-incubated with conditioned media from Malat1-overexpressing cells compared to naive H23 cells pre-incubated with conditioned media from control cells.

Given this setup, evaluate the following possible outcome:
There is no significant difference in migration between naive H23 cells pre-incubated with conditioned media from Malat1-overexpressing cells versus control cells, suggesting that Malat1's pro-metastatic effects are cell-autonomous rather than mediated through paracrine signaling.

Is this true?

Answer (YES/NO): NO